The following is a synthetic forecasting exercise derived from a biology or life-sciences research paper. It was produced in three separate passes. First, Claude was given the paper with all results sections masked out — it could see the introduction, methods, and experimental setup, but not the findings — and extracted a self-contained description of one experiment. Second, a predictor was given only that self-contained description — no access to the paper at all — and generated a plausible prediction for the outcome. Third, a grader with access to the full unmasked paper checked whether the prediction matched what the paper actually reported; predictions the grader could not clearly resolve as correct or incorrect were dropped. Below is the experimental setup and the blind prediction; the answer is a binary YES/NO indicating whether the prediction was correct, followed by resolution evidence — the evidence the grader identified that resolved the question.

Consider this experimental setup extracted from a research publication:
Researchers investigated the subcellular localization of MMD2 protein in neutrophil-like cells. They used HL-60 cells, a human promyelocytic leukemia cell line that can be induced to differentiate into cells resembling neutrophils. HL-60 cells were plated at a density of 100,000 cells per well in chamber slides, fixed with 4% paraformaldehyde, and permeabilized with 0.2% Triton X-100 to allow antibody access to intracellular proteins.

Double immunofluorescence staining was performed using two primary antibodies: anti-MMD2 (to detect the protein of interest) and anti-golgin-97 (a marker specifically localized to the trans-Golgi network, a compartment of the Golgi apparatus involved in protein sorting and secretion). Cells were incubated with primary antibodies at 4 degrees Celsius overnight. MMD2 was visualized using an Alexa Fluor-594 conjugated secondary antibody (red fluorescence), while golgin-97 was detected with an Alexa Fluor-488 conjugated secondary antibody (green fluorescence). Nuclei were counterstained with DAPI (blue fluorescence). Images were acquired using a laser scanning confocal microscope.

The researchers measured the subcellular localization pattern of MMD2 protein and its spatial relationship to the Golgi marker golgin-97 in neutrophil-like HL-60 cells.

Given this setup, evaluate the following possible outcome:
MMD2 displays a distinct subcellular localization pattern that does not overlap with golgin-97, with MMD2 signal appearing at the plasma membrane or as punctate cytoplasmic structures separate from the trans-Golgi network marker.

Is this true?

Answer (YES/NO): NO